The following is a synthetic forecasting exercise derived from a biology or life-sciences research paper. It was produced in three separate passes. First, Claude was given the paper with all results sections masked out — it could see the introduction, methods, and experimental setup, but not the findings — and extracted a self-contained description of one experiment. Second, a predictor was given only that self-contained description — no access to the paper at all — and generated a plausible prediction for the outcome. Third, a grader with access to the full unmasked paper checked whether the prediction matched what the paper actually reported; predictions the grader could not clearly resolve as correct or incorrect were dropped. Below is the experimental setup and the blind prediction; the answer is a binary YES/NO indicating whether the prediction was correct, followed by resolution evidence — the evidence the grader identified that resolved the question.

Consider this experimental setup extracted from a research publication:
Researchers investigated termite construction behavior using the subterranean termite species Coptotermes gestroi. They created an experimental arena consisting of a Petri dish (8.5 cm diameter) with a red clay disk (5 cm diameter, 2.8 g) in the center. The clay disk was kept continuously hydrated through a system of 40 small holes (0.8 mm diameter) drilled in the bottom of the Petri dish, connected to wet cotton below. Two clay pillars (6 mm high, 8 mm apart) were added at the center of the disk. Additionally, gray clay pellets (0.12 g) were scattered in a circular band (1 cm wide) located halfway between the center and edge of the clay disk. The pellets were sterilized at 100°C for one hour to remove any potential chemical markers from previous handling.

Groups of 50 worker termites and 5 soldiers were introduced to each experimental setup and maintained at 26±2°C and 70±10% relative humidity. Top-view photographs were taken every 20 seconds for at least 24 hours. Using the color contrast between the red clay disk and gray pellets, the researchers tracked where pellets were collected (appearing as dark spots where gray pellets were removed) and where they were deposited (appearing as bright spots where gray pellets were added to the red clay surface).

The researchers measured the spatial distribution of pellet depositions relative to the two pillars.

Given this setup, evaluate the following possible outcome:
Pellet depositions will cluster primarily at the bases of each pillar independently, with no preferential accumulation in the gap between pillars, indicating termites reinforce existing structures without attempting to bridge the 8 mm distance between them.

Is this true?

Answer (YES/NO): NO